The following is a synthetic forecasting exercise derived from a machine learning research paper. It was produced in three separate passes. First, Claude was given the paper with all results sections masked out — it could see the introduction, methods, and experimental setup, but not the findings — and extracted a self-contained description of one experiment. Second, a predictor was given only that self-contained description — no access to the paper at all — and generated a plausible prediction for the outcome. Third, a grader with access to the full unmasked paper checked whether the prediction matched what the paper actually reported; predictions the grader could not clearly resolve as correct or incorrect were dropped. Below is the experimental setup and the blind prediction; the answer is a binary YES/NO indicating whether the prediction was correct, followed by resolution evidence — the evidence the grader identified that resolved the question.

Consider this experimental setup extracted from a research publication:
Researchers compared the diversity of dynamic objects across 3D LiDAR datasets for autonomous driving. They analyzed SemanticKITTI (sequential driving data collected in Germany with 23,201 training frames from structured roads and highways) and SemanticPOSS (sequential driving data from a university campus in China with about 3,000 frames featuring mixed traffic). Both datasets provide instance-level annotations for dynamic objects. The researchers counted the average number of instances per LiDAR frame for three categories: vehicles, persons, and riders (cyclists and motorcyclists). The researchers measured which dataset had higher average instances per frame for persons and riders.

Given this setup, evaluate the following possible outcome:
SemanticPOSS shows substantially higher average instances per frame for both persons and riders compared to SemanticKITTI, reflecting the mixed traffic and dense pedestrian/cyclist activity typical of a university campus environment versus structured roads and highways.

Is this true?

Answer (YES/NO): YES